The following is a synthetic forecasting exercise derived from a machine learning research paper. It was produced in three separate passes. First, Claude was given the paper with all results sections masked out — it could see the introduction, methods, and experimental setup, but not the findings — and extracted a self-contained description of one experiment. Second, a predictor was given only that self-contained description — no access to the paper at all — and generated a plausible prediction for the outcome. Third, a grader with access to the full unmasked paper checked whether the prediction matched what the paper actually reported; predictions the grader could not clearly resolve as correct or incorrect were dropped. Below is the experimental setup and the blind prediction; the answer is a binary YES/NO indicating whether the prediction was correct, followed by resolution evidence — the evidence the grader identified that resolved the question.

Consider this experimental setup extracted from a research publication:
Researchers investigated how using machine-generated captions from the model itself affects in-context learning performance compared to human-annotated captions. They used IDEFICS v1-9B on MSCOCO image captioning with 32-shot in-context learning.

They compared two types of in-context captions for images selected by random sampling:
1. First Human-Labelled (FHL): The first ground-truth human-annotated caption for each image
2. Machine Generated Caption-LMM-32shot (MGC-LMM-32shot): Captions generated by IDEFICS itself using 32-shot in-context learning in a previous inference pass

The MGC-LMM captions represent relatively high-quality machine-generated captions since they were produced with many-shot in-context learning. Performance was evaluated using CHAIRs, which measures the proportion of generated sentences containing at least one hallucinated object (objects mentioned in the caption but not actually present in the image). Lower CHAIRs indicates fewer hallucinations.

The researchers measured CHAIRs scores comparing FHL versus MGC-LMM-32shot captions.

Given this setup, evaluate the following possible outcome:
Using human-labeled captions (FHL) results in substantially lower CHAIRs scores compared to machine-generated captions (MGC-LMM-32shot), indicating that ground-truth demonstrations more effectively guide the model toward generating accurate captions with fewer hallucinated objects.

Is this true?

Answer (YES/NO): NO